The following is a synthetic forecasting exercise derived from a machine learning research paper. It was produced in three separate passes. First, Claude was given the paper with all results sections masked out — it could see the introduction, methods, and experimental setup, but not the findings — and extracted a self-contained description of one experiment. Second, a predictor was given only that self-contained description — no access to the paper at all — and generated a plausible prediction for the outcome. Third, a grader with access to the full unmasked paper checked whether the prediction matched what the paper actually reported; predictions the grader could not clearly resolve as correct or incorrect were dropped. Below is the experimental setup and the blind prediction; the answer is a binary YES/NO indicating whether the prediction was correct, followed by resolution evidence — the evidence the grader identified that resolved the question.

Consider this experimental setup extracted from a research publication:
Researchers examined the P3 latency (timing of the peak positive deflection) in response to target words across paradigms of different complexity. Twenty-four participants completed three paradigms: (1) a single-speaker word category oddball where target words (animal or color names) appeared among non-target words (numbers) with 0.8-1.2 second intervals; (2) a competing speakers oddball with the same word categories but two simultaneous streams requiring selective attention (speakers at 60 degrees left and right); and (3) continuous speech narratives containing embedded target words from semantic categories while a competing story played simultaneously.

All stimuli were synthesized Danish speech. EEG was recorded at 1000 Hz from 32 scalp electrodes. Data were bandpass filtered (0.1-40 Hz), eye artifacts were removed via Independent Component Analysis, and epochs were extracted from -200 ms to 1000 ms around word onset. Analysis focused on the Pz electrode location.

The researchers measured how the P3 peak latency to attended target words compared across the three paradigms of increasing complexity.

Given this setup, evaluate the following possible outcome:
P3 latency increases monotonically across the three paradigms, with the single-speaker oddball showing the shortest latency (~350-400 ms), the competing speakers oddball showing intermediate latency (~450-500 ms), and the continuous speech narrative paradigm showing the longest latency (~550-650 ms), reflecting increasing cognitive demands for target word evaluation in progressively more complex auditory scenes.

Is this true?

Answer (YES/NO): NO